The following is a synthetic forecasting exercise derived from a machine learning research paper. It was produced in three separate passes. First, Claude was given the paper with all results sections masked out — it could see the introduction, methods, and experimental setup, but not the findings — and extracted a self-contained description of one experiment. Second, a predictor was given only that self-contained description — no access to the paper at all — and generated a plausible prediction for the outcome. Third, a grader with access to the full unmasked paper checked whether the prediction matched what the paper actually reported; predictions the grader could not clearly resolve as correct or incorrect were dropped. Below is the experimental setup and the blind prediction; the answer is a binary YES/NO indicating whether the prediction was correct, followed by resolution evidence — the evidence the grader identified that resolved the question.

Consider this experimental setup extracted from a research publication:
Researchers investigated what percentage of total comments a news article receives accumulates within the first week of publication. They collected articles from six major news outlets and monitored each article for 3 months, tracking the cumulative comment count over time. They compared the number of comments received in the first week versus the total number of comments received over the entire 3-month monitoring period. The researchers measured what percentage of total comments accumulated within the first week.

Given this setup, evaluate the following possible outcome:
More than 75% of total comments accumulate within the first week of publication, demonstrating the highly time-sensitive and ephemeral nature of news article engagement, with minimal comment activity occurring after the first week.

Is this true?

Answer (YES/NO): YES